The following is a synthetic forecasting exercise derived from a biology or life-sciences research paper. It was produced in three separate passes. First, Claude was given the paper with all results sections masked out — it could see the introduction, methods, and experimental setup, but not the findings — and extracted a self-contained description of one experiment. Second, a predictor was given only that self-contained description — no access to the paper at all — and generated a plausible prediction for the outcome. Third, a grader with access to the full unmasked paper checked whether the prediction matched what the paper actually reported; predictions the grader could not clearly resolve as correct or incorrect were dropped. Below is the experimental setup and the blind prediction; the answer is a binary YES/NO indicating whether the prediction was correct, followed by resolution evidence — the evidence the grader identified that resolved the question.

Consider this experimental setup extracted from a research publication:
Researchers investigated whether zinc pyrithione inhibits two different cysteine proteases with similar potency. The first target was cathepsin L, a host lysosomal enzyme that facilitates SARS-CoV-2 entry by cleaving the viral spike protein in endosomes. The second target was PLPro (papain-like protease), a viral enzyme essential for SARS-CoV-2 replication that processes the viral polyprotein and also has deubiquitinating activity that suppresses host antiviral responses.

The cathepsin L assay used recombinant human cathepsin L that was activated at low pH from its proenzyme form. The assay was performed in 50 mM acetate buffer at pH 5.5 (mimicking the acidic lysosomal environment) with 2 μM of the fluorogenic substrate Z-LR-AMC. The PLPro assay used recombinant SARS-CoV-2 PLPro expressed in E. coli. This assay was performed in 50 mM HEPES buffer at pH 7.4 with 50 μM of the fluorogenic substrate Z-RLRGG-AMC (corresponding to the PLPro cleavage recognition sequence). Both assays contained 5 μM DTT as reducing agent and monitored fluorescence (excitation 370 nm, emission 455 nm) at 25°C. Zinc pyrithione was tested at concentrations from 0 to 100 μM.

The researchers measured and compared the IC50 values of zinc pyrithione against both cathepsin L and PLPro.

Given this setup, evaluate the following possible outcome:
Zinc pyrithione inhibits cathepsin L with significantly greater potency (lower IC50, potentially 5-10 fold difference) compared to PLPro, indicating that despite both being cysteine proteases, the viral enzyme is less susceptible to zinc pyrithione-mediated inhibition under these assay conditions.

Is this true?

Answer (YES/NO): NO